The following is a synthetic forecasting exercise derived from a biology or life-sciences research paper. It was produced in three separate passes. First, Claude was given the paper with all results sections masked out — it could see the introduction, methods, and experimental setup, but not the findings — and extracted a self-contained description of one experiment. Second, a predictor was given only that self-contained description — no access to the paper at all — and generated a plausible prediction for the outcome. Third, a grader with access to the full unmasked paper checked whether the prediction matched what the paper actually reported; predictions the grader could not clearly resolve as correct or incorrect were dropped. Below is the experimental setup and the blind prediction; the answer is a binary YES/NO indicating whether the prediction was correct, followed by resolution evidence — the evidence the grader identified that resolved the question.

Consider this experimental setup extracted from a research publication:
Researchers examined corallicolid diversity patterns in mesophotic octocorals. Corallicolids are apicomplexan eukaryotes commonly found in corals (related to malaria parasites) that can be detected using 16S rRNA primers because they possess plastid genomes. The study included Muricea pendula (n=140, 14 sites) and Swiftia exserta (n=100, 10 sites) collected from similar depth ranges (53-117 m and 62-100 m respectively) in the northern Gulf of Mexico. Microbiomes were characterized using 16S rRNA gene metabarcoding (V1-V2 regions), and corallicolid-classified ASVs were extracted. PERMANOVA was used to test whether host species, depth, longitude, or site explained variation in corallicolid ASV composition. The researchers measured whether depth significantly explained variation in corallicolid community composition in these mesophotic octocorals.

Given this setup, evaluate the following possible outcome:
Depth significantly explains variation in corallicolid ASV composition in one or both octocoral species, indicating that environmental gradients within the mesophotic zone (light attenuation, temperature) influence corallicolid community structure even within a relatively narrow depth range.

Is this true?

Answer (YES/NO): YES